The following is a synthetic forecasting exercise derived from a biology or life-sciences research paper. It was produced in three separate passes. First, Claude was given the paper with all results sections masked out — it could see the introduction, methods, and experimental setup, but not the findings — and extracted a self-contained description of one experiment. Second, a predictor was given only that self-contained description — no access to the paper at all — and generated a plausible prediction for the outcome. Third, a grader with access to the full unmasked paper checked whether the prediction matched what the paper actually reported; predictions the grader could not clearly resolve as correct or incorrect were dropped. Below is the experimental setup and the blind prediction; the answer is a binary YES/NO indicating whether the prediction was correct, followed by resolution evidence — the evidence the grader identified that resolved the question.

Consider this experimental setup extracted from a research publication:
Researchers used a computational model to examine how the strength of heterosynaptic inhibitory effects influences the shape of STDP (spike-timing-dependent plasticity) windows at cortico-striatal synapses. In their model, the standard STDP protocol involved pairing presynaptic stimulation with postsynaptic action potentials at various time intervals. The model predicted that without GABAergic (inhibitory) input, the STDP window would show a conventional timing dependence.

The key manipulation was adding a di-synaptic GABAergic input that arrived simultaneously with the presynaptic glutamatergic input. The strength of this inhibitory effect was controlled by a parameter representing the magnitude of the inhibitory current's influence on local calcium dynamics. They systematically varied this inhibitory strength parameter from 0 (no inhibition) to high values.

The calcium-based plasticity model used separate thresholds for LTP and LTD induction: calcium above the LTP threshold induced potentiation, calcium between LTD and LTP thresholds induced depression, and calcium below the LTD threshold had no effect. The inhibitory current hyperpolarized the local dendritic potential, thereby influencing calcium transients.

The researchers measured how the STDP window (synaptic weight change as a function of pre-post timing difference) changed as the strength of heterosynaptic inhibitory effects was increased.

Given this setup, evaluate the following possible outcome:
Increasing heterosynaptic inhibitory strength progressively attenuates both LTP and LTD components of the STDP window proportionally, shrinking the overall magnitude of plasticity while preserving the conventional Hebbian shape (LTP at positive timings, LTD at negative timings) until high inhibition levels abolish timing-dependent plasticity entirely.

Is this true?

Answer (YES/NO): NO